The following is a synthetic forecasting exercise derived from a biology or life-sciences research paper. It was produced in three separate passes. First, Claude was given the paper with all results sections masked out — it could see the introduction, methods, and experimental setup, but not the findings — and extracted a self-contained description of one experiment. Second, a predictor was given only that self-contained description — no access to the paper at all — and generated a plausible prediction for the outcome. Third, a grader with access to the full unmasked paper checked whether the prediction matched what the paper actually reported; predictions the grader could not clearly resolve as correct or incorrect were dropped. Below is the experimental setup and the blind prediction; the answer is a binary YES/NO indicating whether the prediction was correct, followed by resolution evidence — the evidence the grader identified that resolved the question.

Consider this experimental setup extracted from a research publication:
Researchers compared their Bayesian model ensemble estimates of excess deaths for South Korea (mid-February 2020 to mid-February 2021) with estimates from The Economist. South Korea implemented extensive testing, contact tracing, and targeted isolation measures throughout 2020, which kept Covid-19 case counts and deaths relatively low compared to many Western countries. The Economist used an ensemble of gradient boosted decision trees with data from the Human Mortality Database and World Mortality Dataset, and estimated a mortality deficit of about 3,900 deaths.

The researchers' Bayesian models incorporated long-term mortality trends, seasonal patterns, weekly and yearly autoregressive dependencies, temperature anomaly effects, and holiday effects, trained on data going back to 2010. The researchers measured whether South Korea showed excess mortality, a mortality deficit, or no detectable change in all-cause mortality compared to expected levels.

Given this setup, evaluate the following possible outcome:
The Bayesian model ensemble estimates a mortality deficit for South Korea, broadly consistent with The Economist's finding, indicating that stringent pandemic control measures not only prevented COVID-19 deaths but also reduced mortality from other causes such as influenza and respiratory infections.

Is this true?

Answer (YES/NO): NO